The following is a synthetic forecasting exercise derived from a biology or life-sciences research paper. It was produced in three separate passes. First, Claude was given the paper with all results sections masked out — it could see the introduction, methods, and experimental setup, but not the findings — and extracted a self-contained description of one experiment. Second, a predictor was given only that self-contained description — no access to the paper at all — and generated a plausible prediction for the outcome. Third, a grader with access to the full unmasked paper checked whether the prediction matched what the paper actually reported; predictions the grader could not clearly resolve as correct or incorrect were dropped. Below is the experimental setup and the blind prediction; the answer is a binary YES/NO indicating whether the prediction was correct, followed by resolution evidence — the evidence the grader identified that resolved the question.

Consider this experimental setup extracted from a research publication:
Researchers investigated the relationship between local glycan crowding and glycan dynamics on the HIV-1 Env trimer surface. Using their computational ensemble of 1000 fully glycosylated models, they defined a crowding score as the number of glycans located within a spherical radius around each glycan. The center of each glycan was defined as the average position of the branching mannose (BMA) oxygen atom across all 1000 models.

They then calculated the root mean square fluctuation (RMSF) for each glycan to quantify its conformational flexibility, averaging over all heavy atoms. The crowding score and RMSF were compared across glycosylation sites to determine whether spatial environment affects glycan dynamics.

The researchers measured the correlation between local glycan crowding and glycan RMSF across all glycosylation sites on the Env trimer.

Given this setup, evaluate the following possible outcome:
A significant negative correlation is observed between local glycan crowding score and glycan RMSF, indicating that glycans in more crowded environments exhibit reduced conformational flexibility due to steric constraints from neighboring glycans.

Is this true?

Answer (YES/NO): NO